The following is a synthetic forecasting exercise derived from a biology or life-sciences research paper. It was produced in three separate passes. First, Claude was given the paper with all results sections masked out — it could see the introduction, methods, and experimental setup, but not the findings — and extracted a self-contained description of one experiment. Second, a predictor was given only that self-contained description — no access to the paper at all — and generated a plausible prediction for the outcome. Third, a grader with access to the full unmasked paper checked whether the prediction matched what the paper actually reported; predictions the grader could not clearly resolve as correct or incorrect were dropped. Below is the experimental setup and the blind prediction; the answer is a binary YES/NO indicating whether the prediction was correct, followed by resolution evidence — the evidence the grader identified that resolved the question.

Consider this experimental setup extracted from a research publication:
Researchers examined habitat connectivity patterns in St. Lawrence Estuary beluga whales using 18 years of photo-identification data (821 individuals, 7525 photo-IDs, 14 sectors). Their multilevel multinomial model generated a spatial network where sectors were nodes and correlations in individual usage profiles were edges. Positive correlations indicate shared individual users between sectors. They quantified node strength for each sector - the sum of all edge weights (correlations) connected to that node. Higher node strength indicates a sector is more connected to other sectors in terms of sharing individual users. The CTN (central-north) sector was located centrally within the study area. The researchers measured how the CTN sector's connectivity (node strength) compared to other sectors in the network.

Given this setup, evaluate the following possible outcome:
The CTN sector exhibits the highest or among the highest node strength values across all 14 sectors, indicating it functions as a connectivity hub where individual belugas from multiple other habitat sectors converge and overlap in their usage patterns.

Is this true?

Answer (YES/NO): YES